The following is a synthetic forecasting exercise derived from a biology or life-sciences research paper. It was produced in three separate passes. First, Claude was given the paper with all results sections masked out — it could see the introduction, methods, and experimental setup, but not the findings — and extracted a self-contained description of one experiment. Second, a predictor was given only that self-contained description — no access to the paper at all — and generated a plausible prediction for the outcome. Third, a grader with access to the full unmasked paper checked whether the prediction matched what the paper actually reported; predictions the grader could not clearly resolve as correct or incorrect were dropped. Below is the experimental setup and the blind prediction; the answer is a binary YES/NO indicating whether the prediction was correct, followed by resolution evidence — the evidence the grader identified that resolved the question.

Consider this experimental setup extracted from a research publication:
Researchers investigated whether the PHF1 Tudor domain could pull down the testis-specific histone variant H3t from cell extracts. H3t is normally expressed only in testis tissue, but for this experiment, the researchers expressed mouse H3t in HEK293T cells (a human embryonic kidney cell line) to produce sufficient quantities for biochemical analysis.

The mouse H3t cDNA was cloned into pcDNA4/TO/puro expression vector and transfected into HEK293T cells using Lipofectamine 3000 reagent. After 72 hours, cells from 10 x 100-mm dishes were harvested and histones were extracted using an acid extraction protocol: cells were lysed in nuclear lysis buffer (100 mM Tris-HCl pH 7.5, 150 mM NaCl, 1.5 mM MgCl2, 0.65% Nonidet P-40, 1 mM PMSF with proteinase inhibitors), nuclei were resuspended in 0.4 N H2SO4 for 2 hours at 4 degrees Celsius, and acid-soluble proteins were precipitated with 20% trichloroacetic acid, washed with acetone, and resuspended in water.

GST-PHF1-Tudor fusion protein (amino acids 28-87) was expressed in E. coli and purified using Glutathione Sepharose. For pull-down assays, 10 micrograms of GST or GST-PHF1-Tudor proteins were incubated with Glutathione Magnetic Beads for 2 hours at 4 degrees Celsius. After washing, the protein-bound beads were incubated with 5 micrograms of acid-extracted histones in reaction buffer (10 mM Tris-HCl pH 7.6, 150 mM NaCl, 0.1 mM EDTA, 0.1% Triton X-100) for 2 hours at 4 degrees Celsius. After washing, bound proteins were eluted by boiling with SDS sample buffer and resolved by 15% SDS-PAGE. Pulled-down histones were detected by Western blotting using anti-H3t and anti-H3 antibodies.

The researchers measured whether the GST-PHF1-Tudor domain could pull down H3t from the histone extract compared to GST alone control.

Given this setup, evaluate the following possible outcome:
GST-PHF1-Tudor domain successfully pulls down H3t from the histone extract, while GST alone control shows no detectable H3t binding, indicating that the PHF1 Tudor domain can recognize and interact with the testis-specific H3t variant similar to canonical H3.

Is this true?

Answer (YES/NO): YES